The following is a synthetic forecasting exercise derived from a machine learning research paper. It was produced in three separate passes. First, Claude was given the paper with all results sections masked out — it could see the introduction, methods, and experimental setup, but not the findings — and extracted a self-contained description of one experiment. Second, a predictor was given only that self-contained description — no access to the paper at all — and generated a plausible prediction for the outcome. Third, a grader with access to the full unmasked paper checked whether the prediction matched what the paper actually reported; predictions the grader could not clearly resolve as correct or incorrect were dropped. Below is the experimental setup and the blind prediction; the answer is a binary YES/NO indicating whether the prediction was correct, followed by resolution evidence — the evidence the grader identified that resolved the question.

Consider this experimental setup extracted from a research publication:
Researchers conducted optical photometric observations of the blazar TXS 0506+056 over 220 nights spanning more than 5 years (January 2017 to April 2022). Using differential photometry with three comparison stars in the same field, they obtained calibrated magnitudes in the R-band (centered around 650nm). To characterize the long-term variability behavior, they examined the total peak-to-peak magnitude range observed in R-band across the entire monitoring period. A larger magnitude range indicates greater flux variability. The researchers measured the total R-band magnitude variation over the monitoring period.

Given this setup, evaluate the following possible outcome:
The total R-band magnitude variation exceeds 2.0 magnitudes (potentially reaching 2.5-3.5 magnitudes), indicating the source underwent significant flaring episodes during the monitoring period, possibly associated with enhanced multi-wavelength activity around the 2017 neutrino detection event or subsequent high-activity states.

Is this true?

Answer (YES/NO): NO